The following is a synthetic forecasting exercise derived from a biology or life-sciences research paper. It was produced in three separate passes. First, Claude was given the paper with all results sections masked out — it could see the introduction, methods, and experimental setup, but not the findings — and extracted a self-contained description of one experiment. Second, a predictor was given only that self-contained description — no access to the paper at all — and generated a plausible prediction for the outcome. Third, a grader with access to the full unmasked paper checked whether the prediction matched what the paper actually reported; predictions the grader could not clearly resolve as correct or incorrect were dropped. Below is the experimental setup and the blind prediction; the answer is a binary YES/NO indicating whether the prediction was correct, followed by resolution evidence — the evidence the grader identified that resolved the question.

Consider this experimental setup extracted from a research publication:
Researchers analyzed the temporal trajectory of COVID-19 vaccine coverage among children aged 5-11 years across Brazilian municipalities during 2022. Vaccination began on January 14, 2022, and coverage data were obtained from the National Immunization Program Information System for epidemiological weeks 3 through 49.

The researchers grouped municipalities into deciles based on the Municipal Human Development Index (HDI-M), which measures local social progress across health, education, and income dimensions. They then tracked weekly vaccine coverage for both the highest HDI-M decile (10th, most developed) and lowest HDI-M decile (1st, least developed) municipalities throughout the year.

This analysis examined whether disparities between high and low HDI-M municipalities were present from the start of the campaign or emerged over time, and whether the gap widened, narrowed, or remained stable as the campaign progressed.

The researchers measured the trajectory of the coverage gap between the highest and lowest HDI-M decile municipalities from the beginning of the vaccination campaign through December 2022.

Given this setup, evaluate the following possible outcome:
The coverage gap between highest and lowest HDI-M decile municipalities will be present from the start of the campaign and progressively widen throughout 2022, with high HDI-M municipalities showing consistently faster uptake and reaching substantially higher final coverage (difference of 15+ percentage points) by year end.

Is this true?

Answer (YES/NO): NO